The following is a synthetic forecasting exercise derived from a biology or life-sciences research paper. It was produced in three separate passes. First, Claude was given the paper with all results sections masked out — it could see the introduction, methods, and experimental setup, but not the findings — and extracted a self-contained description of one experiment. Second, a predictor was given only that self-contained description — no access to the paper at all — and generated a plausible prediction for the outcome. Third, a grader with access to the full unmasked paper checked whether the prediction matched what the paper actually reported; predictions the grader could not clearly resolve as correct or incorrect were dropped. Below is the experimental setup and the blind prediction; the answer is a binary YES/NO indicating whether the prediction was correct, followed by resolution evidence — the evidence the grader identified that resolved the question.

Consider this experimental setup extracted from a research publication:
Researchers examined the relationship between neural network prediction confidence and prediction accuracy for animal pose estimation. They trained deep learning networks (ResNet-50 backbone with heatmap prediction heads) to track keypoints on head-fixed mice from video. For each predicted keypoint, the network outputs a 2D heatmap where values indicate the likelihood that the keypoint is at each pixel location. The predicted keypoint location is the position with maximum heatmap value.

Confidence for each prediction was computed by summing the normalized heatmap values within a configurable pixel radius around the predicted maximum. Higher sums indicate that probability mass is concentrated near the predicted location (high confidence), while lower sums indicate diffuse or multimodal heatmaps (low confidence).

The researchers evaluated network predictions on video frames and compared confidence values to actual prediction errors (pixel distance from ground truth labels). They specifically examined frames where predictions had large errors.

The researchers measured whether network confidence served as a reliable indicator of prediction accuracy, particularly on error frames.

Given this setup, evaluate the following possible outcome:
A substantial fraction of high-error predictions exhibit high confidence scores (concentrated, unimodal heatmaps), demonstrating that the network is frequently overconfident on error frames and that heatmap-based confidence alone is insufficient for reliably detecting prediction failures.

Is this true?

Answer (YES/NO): YES